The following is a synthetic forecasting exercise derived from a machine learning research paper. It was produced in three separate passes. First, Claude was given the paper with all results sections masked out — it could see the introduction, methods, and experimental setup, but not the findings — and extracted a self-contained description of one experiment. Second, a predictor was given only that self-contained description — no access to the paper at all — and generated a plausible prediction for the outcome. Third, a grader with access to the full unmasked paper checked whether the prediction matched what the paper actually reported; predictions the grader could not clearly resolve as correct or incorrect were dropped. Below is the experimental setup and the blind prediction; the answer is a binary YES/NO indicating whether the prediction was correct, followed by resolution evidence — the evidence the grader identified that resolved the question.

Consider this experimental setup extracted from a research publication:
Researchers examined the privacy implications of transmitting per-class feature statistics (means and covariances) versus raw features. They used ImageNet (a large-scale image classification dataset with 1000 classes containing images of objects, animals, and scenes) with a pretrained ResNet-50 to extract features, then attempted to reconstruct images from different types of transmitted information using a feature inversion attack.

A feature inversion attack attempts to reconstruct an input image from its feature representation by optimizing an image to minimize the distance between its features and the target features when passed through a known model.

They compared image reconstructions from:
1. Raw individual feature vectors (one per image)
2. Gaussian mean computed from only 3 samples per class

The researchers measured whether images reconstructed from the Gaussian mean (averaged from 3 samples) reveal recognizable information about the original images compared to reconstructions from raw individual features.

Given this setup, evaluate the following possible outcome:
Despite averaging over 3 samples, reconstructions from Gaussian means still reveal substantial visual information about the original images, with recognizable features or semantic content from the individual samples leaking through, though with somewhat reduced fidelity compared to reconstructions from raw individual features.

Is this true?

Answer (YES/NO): NO